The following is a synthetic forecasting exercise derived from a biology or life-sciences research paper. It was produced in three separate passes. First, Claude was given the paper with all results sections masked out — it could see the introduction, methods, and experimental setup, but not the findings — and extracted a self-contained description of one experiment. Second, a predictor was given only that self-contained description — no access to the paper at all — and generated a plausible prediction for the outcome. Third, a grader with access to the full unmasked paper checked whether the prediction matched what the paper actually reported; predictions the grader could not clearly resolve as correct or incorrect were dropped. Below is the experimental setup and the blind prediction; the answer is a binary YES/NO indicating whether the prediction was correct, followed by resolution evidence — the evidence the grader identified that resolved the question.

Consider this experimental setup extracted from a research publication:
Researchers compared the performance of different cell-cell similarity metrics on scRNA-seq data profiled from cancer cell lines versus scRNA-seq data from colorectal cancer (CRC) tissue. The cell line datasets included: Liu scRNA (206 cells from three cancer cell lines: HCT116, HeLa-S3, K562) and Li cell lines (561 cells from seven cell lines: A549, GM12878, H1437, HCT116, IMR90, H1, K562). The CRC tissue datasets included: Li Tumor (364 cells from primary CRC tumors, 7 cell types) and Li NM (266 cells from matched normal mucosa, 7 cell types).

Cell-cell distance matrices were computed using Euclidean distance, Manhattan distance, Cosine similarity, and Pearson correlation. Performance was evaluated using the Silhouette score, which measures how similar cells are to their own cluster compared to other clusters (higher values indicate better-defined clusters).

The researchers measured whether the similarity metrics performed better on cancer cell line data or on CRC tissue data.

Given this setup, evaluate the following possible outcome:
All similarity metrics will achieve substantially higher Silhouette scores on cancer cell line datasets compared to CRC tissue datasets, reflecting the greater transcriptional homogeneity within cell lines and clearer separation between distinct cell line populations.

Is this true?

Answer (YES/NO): YES